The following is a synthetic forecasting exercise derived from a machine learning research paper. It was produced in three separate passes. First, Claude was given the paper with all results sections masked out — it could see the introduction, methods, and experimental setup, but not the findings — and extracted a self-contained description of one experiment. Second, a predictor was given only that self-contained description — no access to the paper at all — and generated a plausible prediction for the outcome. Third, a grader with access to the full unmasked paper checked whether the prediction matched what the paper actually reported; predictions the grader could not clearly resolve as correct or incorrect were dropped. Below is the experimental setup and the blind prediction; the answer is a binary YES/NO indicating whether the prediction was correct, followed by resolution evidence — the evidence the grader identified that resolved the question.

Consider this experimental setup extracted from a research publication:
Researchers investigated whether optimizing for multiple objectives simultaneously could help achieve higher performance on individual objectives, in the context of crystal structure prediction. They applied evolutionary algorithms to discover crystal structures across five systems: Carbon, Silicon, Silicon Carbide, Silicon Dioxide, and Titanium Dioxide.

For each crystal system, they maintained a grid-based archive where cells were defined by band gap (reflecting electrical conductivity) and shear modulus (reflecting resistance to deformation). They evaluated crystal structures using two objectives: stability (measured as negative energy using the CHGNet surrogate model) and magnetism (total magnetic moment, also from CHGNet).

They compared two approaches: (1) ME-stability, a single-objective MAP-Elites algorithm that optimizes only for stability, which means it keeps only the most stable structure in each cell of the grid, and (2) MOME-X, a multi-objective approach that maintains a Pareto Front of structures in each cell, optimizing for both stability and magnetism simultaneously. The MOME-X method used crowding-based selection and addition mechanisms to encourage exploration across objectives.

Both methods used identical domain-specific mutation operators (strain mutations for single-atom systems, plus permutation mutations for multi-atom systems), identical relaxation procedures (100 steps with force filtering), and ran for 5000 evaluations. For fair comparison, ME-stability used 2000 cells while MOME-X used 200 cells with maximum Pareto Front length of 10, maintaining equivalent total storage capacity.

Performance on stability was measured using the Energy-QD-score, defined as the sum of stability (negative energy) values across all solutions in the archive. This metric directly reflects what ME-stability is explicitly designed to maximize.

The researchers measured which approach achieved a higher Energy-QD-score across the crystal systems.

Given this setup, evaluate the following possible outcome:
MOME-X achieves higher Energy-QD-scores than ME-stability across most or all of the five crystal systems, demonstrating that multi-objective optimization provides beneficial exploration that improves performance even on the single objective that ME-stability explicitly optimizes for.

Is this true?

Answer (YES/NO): YES